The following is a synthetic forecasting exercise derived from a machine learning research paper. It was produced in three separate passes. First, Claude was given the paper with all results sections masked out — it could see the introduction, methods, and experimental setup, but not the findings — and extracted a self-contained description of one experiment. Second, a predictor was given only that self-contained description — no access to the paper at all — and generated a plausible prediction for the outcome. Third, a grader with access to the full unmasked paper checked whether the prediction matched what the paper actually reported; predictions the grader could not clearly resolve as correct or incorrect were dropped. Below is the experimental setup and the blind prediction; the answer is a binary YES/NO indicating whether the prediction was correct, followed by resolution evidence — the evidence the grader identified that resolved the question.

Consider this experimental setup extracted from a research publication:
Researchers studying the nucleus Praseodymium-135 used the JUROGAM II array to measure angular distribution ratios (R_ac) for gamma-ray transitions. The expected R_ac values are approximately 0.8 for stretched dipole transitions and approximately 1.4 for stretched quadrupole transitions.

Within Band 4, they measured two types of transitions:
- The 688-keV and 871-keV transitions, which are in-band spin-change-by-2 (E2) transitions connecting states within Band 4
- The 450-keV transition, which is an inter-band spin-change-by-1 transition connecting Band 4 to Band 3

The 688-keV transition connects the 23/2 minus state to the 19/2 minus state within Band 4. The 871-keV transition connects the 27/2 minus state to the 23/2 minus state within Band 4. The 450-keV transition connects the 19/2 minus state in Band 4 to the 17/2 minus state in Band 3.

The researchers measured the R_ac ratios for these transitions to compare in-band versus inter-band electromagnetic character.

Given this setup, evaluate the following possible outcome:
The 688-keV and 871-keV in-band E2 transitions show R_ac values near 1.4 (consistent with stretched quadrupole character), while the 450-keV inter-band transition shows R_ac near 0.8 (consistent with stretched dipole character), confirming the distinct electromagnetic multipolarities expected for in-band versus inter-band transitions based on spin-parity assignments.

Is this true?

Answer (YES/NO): NO